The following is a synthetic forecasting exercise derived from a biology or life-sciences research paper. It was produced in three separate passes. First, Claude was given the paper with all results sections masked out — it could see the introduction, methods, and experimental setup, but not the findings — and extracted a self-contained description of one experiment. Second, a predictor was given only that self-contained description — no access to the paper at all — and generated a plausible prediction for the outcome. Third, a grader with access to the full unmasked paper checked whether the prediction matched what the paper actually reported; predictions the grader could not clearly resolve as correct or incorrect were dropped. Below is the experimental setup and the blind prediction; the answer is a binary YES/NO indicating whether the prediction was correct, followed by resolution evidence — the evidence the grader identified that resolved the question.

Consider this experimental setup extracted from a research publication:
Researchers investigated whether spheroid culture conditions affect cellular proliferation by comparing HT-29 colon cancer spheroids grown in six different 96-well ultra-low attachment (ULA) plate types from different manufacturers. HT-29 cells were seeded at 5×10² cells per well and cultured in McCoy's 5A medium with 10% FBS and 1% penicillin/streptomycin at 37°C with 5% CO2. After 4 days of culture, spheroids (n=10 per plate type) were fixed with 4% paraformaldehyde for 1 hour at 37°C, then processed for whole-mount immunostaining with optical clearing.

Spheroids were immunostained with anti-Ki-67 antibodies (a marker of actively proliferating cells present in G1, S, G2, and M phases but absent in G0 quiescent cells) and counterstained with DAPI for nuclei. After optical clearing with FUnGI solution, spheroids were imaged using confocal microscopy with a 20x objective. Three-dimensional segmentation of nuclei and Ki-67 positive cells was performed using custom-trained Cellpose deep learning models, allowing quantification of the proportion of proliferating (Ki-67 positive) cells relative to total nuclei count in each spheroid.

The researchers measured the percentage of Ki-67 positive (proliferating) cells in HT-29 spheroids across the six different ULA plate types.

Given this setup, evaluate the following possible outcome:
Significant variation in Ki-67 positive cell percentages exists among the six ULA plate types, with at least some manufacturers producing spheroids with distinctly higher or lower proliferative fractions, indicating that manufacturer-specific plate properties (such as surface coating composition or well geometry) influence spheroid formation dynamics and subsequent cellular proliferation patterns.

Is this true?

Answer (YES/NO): NO